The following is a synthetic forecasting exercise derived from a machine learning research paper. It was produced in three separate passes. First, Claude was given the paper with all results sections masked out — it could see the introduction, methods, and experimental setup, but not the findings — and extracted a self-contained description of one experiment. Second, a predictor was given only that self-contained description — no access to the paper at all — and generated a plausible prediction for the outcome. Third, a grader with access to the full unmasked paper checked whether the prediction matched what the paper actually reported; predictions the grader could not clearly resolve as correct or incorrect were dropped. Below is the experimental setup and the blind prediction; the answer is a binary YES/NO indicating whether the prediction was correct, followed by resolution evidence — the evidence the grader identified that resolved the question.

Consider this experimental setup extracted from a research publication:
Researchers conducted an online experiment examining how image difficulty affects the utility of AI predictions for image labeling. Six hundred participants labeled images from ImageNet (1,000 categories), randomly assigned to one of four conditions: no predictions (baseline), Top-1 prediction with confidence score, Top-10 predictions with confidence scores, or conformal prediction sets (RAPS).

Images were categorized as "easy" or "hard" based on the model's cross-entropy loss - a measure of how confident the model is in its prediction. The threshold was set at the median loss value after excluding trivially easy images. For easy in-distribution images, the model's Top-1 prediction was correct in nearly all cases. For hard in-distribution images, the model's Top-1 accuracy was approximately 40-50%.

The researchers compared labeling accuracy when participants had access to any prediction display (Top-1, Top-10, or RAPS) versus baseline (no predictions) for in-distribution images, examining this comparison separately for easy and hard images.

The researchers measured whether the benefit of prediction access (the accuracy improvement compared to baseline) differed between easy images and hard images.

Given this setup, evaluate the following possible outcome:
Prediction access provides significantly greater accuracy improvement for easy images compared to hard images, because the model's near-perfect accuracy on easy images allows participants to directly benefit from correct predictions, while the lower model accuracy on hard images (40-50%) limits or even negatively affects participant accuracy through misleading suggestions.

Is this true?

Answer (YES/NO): NO